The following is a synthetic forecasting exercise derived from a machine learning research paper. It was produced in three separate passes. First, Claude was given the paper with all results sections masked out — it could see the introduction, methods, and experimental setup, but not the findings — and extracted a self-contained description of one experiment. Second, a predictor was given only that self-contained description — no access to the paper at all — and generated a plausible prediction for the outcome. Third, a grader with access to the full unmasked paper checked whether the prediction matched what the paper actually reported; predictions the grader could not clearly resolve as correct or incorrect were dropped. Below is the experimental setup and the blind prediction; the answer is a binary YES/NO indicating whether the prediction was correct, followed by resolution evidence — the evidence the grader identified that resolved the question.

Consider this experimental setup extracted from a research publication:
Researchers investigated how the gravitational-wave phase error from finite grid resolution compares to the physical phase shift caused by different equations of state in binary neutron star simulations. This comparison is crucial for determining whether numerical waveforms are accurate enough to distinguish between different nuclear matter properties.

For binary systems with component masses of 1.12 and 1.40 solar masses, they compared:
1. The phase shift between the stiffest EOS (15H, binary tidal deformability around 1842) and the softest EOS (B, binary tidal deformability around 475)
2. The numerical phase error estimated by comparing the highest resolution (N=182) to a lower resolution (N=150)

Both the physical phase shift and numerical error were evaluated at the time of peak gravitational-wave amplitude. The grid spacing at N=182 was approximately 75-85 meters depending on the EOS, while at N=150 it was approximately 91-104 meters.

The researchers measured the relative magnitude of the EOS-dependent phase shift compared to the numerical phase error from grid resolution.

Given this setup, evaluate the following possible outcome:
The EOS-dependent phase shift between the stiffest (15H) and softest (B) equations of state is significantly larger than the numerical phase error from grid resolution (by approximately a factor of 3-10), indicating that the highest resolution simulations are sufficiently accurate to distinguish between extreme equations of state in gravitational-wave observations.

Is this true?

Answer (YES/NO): NO